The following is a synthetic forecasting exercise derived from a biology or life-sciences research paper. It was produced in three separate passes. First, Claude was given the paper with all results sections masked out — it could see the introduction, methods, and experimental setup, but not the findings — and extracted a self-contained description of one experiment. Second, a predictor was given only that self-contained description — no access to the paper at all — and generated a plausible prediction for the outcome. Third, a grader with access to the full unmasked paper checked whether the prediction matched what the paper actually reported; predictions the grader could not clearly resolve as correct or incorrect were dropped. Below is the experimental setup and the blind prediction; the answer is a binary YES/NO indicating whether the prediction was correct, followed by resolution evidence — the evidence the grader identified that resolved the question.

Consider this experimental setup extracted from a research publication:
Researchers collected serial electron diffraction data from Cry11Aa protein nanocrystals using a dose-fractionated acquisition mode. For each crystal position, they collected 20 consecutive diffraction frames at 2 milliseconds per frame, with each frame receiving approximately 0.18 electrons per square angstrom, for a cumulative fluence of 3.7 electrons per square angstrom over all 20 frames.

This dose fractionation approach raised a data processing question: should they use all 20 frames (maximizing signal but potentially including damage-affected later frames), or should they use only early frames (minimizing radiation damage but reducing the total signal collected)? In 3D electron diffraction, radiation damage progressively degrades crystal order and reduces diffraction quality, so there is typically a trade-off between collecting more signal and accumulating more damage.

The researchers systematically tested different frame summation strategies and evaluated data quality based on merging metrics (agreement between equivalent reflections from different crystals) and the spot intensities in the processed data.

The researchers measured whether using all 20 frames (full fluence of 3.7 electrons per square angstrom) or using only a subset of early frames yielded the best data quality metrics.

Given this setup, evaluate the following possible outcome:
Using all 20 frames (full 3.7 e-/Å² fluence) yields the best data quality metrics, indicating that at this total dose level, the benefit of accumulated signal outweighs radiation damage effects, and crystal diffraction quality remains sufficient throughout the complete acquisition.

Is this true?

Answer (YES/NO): YES